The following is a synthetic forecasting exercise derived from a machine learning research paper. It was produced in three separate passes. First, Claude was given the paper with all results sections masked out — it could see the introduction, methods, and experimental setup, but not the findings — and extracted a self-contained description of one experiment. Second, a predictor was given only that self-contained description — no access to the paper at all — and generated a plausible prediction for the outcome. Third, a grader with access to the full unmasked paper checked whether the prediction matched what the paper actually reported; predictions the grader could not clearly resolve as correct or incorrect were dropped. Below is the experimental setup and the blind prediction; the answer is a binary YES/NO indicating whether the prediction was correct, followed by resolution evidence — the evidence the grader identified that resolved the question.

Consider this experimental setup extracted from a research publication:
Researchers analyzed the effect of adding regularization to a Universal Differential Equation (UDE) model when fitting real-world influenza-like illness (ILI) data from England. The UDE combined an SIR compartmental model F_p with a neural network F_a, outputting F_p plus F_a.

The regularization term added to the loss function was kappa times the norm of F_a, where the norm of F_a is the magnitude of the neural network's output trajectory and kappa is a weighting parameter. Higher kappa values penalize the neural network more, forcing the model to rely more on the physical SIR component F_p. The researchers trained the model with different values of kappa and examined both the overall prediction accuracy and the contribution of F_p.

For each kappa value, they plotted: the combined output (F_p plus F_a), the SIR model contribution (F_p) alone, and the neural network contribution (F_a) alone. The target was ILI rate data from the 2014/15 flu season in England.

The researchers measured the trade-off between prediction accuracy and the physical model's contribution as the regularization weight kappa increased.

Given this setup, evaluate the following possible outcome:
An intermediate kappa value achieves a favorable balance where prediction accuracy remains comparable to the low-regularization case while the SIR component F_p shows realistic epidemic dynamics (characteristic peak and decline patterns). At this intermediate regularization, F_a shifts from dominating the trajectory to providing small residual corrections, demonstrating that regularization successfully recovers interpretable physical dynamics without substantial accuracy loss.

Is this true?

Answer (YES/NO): NO